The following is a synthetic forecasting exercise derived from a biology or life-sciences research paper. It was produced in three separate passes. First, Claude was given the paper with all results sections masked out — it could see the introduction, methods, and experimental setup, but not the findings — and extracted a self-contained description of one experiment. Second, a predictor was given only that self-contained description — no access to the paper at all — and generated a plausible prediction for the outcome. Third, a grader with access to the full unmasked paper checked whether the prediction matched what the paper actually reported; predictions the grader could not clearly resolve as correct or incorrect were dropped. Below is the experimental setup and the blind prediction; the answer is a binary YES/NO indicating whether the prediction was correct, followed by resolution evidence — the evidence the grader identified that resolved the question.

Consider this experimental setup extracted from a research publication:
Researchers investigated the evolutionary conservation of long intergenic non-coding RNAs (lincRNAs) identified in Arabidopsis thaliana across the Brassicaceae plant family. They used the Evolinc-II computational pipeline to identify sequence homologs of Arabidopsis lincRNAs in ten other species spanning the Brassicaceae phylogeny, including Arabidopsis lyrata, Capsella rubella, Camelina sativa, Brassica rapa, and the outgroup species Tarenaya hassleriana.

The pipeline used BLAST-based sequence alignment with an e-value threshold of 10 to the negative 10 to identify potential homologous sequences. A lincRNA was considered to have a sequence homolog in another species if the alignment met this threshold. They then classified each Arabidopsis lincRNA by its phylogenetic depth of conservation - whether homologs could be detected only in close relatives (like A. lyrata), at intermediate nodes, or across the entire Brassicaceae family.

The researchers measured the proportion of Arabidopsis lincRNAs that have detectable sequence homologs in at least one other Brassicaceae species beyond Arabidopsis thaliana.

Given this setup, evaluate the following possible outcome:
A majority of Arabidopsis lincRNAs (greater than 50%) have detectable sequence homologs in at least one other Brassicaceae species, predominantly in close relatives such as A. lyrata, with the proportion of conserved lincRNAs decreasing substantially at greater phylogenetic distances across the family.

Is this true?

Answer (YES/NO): NO